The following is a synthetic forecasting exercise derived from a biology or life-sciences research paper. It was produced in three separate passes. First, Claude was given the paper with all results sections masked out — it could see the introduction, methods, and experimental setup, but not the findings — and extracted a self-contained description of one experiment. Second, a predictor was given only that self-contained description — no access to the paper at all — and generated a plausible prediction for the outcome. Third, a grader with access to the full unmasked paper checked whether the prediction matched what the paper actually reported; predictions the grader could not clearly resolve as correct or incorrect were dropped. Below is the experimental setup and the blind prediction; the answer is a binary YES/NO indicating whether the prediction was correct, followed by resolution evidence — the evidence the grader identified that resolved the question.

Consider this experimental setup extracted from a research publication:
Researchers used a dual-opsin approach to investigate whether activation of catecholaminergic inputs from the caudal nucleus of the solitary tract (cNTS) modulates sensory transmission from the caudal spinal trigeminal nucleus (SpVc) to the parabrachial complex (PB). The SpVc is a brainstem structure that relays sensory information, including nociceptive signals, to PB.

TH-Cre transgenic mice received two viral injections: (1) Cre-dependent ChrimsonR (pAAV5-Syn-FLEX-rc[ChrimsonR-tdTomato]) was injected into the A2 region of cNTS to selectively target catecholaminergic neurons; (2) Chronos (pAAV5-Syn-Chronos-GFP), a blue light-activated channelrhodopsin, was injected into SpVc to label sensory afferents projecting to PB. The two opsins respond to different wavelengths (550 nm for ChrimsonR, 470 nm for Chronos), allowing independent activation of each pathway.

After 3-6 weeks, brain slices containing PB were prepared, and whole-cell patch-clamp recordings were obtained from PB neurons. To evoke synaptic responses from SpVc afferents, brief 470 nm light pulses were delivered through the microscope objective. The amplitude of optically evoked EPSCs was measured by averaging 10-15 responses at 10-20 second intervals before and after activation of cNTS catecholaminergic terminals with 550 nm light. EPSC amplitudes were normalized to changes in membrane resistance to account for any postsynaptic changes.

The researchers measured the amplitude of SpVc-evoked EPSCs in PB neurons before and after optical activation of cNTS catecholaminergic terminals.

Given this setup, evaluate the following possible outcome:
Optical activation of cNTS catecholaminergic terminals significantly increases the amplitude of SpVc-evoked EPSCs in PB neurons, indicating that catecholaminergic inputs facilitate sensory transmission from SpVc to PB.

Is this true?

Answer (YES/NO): YES